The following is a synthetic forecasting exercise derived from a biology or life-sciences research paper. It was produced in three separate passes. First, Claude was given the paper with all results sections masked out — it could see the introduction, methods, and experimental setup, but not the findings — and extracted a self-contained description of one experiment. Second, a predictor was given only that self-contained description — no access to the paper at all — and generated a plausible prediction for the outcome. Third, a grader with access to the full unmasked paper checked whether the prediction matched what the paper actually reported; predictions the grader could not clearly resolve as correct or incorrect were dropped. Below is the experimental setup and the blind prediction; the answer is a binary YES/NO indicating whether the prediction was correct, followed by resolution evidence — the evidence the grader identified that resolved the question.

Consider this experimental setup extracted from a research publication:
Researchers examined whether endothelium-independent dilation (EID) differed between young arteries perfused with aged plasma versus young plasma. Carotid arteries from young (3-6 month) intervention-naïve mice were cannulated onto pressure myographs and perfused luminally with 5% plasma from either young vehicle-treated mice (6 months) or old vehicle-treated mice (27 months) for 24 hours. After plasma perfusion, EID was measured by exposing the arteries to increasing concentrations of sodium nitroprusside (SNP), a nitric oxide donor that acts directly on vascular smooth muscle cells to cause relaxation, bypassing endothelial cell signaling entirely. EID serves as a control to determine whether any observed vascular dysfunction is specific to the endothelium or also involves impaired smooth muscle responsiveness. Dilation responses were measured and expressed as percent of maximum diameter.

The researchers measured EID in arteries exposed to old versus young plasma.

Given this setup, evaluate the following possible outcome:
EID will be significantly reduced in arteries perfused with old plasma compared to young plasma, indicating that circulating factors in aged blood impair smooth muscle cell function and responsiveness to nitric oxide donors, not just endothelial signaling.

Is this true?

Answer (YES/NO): NO